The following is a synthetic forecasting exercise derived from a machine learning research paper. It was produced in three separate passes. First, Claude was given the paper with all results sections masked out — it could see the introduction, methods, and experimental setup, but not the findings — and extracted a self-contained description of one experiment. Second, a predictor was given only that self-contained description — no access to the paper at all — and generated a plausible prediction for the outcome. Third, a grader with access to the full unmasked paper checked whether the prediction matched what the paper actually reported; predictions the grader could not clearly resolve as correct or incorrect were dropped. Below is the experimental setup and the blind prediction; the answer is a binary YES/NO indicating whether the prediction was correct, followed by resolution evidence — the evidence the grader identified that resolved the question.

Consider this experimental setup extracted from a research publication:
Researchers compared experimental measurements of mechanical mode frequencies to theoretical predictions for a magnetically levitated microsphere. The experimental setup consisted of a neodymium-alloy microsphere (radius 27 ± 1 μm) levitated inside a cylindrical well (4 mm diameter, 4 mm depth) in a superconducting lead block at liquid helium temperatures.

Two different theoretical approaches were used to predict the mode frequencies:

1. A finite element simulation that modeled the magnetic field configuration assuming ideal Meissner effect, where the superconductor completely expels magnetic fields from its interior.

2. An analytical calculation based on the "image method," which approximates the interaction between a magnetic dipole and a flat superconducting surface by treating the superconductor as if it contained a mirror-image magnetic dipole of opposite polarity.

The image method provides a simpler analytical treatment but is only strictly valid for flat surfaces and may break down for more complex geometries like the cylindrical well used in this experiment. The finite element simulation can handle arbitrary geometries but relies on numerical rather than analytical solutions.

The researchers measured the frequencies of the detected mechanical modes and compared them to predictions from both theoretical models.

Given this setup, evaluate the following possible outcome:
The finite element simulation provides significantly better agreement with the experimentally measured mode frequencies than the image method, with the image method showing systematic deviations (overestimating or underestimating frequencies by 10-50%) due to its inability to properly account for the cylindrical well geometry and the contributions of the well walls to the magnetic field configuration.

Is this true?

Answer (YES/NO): NO